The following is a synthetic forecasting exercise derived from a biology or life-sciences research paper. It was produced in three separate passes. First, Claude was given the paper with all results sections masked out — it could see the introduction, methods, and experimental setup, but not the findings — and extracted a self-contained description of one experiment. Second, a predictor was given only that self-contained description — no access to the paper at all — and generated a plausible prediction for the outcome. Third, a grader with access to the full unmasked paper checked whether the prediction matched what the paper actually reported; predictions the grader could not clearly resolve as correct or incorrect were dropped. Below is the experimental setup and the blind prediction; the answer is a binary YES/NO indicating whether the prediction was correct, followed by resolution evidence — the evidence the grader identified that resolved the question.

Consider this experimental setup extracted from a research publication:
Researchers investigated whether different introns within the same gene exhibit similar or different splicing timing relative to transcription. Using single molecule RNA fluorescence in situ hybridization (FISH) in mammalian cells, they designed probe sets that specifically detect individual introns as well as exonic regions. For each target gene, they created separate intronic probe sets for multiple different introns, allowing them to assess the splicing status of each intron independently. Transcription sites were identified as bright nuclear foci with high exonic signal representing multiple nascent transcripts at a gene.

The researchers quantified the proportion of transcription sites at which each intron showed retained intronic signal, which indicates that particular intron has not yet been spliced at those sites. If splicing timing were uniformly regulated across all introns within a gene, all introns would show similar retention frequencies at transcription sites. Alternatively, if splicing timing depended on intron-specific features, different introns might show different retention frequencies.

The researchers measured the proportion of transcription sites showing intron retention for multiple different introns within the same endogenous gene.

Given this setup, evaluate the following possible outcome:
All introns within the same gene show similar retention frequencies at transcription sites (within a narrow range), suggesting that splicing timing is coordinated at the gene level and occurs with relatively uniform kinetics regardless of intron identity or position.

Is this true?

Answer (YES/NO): NO